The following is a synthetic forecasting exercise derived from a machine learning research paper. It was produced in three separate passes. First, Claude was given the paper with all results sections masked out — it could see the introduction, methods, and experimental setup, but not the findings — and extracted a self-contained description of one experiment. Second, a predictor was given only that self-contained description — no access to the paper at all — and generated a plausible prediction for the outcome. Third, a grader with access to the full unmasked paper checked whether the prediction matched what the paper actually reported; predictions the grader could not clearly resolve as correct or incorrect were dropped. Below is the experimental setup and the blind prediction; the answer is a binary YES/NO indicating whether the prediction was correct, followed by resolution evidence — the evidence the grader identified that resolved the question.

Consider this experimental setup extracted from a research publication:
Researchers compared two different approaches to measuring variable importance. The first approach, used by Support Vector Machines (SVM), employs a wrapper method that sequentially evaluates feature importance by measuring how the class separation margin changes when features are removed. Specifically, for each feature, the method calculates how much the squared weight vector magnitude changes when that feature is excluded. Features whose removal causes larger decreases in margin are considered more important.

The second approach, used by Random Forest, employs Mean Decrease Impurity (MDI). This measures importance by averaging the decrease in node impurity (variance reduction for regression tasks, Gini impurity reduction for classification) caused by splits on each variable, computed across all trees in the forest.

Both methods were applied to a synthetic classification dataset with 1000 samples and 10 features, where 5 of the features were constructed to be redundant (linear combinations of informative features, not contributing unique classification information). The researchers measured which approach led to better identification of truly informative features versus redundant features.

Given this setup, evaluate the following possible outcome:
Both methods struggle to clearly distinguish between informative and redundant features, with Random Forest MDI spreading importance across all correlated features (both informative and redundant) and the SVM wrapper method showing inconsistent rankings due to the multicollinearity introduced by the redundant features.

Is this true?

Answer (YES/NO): NO